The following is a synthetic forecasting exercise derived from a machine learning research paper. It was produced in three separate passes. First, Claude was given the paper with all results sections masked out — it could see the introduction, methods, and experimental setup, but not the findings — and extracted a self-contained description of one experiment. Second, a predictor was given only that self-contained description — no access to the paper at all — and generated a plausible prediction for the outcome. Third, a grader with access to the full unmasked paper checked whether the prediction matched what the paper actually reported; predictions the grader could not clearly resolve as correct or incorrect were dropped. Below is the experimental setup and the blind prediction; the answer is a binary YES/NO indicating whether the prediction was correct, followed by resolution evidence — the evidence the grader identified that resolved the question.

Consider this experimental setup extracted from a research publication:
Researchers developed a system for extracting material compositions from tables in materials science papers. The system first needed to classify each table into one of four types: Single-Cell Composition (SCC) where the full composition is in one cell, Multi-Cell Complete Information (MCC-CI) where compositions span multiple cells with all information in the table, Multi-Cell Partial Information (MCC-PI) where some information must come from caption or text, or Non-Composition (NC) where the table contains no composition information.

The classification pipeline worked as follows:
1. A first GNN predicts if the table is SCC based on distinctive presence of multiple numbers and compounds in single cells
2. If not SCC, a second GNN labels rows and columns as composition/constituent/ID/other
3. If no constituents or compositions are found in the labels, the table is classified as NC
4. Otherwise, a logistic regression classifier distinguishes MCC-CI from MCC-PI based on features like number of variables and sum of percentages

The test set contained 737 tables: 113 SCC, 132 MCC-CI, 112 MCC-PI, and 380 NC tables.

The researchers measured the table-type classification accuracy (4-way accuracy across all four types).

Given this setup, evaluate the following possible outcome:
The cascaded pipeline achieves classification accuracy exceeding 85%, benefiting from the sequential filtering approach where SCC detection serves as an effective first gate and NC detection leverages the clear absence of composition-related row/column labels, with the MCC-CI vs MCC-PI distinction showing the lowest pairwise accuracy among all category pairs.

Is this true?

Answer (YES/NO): NO